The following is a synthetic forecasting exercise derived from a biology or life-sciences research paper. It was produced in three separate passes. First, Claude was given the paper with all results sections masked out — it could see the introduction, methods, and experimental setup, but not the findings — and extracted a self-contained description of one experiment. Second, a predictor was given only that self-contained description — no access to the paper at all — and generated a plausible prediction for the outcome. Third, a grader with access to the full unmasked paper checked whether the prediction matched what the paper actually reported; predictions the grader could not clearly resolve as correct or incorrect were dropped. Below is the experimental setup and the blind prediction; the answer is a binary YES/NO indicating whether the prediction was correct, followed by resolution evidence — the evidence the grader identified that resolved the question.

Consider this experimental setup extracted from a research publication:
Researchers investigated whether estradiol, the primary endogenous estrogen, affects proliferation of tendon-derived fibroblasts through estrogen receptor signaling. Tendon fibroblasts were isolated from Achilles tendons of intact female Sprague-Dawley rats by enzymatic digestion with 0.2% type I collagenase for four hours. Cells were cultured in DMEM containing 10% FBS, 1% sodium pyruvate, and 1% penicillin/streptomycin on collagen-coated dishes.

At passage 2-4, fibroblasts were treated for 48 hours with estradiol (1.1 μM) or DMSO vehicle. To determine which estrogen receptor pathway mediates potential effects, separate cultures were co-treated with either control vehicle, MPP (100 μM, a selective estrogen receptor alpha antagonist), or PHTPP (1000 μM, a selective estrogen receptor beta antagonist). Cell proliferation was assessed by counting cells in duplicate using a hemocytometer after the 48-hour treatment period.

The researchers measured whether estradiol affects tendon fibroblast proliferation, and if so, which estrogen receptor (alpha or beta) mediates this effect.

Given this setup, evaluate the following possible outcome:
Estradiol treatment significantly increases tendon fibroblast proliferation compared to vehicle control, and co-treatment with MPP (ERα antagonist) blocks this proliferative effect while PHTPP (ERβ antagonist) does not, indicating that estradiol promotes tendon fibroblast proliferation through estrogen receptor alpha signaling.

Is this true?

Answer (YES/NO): YES